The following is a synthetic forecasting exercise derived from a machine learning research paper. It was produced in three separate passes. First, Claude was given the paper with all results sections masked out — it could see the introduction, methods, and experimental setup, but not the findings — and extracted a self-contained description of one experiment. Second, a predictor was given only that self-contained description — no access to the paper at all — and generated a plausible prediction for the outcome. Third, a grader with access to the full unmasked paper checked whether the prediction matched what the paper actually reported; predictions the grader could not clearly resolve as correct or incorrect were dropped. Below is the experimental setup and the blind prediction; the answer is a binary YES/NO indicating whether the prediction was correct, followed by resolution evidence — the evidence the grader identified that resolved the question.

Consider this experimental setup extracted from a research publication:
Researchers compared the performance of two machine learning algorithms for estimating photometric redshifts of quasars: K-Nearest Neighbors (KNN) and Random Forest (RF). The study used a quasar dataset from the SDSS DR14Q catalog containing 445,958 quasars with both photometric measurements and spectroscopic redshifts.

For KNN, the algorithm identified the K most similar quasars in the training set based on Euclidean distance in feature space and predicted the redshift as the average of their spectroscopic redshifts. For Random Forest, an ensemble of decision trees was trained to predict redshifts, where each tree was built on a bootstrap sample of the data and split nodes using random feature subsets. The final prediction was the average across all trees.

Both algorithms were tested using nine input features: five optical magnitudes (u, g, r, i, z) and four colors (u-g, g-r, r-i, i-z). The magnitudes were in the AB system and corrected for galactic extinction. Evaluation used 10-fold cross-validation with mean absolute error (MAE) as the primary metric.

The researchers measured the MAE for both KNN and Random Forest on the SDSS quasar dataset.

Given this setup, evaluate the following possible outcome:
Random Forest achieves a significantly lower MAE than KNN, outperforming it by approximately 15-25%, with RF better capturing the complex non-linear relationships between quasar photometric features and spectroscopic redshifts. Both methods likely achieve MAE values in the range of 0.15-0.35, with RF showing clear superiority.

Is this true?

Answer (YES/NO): NO